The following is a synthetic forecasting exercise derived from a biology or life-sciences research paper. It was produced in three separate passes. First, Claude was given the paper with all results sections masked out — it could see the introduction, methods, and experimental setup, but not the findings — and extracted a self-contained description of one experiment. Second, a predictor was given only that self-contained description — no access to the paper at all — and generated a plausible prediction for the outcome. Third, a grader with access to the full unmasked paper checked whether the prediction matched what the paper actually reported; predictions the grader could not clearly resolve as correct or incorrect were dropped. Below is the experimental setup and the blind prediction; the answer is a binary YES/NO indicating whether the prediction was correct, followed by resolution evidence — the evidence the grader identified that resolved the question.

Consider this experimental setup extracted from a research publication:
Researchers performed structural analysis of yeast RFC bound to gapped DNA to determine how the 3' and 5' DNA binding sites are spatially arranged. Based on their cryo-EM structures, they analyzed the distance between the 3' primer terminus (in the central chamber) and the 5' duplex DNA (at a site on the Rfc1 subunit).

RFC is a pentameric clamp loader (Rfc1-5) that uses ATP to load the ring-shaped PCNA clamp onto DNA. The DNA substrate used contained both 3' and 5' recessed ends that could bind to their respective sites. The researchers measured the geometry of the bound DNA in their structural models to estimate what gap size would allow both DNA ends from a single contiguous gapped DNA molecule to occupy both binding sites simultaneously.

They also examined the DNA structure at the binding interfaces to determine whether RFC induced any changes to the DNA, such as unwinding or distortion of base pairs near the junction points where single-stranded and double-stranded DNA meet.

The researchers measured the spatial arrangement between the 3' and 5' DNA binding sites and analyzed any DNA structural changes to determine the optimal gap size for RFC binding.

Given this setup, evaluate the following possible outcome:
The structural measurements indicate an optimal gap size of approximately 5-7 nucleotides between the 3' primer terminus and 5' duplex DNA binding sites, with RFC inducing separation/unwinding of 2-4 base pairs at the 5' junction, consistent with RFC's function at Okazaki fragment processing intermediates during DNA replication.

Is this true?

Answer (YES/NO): NO